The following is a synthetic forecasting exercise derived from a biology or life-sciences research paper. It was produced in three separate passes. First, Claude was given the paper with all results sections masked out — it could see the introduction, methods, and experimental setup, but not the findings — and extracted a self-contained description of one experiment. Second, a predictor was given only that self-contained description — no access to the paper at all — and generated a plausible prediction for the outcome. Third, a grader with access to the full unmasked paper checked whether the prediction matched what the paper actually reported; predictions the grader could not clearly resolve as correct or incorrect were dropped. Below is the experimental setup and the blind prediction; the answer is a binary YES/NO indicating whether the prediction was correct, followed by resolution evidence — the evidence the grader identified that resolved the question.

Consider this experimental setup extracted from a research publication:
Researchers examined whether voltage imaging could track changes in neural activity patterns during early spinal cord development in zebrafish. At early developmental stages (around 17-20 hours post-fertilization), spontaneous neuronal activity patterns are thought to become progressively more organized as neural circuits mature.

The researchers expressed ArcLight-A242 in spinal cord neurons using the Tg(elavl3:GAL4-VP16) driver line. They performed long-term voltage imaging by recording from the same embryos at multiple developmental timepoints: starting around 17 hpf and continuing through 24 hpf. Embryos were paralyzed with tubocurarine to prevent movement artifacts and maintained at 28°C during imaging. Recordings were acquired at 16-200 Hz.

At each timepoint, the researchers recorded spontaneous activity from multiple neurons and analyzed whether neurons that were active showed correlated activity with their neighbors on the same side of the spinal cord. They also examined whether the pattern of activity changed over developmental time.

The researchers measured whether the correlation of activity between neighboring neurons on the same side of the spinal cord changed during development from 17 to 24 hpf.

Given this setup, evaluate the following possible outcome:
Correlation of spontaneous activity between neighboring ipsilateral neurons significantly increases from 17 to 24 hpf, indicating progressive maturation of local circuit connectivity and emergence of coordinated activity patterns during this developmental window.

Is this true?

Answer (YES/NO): NO